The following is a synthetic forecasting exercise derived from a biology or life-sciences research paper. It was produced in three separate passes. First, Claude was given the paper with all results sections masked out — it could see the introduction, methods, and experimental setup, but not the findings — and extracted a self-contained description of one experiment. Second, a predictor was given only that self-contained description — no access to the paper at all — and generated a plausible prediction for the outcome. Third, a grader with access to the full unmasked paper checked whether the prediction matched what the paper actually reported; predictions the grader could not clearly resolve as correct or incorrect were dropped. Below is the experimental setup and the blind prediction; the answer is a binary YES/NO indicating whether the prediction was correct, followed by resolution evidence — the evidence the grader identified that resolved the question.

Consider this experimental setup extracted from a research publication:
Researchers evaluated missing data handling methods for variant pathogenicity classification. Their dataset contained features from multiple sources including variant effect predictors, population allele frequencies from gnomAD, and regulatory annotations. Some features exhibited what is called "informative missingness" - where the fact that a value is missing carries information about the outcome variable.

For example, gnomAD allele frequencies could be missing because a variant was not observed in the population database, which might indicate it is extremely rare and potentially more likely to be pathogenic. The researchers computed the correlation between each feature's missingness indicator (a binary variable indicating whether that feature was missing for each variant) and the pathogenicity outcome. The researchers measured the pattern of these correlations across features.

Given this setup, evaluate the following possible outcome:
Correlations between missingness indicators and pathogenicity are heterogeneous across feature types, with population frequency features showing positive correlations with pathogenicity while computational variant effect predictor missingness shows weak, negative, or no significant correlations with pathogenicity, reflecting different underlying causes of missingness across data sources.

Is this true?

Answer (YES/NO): NO